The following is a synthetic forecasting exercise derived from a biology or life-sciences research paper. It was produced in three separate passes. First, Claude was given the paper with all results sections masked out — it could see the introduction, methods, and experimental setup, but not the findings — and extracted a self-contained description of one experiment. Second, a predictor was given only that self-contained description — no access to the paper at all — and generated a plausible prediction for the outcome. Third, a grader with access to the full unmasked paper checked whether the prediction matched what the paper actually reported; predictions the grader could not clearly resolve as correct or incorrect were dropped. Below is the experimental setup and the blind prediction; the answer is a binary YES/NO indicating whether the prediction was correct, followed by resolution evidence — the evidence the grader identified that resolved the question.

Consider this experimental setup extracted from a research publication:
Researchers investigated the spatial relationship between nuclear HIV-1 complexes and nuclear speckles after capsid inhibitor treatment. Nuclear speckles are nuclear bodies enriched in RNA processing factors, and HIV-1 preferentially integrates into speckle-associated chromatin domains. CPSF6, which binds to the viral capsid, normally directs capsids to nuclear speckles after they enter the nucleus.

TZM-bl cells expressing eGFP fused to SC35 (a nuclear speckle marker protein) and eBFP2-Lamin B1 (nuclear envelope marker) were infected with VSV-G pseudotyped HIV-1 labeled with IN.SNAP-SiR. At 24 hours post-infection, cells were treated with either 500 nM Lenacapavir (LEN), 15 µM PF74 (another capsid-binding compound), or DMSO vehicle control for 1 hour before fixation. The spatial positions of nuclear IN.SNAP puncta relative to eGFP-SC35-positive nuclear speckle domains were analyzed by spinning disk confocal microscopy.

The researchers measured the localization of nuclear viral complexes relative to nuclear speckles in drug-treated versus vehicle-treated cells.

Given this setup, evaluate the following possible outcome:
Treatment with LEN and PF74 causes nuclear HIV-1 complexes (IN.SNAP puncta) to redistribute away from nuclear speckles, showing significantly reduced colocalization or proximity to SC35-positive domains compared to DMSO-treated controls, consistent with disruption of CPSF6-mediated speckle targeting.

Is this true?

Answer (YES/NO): YES